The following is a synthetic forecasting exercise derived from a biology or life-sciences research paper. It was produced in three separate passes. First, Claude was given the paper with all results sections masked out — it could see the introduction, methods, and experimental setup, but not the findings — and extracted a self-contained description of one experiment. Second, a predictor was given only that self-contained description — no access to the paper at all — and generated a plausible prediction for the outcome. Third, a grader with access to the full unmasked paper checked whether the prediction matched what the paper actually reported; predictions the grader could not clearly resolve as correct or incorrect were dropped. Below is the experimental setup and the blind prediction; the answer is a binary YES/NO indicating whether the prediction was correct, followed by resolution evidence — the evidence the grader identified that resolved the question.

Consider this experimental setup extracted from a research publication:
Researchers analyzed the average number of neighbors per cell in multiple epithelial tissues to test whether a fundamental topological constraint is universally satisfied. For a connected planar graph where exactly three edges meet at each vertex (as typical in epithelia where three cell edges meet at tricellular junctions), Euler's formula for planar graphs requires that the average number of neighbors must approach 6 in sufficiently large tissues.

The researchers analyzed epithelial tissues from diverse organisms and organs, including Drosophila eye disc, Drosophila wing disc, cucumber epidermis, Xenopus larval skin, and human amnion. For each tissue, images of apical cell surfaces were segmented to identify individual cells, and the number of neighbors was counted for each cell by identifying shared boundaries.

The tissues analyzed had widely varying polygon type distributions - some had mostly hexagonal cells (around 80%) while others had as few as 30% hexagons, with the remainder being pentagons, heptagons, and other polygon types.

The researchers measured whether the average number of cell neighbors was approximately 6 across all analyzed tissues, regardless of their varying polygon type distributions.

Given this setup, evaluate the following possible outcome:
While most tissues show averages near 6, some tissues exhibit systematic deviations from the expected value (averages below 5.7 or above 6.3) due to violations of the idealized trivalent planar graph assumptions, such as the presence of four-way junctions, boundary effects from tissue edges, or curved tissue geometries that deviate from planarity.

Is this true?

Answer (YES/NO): NO